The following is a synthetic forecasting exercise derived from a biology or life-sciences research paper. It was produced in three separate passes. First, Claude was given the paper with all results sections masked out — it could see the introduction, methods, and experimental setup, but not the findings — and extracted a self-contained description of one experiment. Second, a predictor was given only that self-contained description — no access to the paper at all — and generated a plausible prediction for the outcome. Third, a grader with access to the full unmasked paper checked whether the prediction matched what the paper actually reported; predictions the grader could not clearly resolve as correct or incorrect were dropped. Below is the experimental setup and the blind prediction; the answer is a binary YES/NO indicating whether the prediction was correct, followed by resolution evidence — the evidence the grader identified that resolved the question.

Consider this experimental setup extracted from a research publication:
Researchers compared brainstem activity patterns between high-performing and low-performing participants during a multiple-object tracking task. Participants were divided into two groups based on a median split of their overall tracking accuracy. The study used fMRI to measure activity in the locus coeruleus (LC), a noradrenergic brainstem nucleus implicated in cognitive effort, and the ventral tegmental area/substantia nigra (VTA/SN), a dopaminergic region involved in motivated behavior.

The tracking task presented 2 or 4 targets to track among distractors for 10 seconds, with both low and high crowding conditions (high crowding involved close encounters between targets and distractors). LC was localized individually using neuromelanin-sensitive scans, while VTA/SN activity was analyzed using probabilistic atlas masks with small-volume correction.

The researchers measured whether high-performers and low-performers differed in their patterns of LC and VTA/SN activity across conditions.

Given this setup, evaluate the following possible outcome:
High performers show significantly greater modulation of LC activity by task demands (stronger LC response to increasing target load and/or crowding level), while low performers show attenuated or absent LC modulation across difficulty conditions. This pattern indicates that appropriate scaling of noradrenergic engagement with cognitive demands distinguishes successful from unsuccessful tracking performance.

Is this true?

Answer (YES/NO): YES